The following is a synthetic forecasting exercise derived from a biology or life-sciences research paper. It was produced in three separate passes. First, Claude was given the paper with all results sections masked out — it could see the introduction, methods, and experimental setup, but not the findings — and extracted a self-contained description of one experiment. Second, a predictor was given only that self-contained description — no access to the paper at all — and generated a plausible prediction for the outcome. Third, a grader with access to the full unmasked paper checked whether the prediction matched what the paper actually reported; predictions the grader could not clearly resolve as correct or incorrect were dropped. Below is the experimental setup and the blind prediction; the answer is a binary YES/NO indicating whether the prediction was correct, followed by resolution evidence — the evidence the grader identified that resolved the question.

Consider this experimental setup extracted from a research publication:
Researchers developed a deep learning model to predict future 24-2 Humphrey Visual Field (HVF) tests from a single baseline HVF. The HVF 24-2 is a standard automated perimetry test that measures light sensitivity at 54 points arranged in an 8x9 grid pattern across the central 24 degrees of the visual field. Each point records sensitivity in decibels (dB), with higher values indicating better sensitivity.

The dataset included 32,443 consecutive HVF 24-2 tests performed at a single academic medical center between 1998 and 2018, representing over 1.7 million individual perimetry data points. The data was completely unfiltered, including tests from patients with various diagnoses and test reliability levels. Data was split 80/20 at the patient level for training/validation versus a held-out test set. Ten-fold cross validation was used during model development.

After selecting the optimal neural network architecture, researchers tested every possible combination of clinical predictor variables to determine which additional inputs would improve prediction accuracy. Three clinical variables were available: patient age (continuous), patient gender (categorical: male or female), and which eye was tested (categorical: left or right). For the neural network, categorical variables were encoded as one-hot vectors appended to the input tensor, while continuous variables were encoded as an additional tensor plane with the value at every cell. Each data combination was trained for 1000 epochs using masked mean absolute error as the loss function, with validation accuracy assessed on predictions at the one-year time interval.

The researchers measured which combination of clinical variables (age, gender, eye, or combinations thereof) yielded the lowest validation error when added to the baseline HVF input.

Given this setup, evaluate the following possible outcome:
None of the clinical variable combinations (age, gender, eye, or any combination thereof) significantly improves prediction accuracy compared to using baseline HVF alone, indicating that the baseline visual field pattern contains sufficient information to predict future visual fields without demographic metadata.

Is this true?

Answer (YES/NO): NO